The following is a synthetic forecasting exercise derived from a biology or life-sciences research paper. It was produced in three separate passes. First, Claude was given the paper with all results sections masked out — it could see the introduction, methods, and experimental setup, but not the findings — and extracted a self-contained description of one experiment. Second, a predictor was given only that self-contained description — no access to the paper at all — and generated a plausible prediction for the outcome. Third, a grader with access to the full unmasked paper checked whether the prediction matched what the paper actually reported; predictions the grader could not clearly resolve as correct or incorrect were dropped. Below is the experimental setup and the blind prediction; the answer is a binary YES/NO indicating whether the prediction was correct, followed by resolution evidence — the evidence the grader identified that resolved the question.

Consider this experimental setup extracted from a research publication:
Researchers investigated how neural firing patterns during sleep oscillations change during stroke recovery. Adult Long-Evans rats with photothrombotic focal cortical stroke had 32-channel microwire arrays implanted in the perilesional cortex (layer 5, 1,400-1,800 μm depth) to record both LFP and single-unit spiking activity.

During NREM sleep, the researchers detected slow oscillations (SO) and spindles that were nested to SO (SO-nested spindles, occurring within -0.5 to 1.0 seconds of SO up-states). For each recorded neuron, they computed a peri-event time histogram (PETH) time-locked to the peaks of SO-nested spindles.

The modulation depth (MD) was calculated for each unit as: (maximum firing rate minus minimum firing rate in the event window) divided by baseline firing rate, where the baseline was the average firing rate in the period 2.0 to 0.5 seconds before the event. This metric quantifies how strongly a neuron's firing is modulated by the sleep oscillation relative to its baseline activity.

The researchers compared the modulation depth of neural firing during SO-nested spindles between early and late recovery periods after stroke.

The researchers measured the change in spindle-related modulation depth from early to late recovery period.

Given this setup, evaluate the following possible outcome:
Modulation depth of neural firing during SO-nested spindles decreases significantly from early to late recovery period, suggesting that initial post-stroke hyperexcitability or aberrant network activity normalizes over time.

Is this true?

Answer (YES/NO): NO